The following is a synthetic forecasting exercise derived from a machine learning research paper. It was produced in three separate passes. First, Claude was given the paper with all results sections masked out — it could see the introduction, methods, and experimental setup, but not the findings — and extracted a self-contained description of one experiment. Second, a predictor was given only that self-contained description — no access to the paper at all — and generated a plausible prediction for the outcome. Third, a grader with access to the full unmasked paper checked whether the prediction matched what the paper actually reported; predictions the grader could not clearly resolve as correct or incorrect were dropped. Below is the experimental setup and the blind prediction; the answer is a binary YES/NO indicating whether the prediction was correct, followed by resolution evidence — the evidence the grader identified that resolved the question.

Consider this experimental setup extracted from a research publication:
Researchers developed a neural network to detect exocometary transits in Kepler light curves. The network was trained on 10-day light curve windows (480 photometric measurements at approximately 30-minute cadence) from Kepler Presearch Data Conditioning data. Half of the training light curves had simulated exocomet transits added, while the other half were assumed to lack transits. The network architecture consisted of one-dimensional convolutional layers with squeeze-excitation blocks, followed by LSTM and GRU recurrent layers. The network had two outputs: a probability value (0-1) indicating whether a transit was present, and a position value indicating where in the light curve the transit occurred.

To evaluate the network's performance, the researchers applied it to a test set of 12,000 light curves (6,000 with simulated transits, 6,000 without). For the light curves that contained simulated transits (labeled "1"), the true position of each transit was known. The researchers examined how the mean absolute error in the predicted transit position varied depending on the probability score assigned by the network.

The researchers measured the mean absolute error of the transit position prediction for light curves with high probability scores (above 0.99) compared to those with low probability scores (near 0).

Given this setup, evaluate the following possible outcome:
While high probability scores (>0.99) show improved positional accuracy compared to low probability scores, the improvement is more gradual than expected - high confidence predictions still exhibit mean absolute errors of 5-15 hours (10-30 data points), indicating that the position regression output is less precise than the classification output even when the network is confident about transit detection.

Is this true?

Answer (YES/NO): NO